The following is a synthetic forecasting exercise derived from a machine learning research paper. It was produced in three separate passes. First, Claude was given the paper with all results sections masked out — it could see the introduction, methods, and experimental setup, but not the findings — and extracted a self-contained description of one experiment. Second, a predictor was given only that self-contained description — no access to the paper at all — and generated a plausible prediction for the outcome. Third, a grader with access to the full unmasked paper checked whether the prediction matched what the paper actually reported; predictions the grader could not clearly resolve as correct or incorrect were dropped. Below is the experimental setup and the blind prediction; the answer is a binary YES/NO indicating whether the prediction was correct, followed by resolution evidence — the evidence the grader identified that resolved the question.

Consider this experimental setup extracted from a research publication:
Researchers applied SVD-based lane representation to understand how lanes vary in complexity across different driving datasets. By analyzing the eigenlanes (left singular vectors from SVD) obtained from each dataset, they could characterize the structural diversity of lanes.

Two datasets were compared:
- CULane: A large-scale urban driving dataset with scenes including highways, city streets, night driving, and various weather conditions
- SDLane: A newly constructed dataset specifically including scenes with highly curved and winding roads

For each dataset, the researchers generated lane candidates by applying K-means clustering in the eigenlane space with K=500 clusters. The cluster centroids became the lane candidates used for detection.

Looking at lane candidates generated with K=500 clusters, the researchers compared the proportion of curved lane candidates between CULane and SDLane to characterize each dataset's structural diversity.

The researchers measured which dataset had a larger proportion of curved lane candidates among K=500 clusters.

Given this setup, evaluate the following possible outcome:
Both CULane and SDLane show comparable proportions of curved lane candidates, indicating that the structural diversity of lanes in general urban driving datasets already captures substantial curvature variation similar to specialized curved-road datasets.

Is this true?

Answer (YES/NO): NO